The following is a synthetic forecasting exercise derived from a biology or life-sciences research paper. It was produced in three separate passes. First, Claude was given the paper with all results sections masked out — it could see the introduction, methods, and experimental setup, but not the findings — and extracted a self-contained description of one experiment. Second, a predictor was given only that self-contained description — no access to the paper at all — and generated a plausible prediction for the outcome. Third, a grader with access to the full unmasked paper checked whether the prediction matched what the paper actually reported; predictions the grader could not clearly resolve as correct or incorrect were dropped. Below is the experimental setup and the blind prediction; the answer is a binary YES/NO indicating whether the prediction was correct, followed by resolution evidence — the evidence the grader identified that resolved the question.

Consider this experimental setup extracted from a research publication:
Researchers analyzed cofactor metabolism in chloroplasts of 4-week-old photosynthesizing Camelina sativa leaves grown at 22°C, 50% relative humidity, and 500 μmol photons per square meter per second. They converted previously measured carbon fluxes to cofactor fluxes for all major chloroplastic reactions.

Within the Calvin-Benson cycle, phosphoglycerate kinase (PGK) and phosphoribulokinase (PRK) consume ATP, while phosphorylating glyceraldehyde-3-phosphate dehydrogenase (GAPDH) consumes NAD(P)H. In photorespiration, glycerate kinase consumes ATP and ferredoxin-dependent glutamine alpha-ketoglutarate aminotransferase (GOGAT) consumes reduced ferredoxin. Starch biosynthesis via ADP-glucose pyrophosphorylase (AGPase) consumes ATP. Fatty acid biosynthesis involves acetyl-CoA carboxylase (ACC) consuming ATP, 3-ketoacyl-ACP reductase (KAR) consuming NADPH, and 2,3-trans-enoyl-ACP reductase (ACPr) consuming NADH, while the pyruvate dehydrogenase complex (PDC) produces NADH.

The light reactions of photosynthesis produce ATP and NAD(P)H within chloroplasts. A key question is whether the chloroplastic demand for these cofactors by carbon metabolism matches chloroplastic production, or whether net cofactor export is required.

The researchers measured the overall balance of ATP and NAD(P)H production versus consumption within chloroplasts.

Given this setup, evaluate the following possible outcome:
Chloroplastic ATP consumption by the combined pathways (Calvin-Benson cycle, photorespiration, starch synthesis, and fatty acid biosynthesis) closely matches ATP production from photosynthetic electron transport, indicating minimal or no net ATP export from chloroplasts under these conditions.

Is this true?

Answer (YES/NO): YES